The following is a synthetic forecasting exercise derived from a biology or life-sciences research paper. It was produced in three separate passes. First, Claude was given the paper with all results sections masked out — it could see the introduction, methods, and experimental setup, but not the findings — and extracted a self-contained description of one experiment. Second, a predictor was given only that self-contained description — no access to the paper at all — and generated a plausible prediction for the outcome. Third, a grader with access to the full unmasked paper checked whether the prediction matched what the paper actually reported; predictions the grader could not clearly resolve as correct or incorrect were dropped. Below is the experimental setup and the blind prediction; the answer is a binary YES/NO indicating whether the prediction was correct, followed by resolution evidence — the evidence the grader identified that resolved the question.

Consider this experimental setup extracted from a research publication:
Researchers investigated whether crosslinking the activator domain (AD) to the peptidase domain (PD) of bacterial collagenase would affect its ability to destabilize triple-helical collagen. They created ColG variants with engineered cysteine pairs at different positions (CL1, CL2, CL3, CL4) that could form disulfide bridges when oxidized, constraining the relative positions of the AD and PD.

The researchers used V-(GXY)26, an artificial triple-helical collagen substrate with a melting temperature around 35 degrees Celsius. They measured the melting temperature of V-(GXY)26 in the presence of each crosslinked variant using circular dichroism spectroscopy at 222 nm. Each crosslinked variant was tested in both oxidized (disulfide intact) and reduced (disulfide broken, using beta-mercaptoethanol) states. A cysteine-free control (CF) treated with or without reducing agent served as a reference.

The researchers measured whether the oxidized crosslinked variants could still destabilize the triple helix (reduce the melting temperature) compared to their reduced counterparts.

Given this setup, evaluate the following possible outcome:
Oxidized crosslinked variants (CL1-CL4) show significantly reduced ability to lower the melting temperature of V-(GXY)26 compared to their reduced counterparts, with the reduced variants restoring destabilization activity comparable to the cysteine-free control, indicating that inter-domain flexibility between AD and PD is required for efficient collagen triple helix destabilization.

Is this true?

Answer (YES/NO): NO